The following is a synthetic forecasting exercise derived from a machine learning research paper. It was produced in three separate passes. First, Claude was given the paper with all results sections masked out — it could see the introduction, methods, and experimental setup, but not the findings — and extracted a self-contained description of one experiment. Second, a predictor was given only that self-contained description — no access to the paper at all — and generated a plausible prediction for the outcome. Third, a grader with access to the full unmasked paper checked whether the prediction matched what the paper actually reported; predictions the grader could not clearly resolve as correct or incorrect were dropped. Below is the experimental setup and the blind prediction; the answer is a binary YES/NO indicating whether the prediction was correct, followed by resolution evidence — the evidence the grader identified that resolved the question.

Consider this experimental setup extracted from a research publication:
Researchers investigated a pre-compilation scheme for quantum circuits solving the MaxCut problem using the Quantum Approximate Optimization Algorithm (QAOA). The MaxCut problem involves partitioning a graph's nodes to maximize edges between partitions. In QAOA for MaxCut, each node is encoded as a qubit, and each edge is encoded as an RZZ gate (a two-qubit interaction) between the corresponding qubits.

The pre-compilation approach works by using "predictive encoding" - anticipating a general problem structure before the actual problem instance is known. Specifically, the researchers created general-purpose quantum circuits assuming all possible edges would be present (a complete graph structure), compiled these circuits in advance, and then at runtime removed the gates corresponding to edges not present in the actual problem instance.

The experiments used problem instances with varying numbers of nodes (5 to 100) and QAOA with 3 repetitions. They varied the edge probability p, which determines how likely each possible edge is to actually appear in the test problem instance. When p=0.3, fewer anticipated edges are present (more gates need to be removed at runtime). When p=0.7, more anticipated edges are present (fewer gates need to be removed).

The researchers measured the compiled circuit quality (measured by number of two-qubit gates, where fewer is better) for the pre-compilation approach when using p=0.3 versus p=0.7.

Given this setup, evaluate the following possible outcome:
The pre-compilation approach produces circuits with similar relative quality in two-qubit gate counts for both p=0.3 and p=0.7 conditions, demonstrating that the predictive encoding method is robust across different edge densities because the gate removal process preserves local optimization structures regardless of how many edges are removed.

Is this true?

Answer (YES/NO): NO